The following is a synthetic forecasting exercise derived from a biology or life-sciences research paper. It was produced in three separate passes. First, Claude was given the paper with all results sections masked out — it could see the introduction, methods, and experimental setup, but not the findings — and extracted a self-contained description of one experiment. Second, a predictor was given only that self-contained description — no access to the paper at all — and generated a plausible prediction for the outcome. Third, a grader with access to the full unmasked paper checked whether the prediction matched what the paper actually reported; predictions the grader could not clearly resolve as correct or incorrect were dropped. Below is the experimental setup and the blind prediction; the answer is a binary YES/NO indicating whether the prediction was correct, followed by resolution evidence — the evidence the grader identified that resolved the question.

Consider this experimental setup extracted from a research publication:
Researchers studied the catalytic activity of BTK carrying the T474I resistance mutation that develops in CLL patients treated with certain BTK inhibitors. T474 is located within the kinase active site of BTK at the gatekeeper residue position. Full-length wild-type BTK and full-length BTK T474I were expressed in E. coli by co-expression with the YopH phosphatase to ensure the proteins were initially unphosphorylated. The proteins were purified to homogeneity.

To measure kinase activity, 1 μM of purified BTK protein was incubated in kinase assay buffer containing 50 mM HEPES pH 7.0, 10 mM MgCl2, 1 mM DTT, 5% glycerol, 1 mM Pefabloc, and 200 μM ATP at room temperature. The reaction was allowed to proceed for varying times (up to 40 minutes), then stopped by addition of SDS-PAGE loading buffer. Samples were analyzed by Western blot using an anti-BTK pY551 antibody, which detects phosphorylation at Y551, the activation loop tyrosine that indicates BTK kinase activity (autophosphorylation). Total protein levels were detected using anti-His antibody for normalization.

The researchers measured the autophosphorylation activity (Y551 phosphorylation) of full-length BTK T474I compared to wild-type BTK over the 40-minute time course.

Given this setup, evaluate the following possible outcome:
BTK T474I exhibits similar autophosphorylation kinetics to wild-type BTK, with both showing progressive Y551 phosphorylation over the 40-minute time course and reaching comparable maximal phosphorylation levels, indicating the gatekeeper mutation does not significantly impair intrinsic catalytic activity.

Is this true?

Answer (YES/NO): NO